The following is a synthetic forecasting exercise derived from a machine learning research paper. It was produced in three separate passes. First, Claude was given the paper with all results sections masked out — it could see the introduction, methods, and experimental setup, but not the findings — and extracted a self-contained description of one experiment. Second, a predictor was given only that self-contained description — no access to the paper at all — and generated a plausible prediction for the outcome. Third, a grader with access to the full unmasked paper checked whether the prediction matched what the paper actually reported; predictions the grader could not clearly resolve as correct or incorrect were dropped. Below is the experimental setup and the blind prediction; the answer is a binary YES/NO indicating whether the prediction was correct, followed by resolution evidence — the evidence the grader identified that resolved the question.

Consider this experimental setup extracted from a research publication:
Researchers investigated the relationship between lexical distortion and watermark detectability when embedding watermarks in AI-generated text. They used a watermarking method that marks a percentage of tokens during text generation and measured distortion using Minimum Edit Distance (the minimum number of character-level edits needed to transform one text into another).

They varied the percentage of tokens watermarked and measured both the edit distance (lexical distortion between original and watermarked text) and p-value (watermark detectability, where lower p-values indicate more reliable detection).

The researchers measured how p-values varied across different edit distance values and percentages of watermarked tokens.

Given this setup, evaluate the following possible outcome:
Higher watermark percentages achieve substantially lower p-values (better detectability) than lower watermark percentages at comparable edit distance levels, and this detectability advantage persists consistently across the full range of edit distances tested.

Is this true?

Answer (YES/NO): NO